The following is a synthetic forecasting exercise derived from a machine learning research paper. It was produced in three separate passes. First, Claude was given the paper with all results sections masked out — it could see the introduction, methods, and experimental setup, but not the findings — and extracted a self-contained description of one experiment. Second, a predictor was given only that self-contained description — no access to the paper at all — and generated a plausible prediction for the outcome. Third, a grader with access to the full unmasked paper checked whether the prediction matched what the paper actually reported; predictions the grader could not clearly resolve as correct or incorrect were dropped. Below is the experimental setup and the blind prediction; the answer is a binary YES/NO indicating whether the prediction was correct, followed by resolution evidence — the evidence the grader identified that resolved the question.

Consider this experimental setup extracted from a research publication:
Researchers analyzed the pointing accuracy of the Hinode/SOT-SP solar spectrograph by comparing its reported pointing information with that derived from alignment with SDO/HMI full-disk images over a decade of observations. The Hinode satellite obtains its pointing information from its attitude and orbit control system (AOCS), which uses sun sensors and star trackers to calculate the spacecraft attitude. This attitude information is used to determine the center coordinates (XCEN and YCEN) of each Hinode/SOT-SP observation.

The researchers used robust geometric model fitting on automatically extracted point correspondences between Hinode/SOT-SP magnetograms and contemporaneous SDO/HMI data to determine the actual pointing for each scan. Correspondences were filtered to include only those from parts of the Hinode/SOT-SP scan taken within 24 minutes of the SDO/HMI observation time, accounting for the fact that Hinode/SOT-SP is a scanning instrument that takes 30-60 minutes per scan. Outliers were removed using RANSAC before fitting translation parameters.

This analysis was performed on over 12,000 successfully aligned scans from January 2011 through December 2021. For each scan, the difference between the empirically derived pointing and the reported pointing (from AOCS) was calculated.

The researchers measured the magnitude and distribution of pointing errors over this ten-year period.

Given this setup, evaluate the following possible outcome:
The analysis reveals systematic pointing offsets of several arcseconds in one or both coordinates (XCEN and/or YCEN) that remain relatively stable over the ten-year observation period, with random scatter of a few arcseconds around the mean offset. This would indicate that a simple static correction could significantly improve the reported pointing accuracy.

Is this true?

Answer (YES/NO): NO